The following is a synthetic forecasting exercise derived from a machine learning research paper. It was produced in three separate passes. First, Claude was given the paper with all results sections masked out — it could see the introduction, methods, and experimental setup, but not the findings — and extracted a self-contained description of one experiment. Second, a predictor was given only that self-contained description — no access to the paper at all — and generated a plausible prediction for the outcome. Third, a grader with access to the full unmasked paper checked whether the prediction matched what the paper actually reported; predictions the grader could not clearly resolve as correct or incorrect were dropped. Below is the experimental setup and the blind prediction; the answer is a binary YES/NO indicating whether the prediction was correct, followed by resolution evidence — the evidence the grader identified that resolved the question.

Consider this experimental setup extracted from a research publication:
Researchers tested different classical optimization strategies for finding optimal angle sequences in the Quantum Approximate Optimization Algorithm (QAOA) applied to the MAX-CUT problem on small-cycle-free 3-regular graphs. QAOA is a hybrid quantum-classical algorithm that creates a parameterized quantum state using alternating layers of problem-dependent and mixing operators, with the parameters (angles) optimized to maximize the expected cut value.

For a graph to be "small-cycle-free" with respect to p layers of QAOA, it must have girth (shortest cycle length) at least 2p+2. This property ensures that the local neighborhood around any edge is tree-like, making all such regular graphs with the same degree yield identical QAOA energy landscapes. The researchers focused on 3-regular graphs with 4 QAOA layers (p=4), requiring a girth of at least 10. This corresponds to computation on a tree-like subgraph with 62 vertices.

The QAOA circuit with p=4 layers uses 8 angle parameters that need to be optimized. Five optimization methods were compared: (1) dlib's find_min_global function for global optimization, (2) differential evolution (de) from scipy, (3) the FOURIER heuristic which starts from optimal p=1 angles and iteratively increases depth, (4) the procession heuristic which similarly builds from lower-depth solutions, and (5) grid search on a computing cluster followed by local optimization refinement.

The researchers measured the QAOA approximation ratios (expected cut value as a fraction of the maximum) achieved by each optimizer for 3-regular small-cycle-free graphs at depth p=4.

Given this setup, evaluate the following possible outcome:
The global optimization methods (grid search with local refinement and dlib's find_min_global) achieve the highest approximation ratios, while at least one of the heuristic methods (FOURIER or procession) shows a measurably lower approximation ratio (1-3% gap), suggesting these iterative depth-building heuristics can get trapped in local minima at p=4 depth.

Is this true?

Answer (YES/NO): NO